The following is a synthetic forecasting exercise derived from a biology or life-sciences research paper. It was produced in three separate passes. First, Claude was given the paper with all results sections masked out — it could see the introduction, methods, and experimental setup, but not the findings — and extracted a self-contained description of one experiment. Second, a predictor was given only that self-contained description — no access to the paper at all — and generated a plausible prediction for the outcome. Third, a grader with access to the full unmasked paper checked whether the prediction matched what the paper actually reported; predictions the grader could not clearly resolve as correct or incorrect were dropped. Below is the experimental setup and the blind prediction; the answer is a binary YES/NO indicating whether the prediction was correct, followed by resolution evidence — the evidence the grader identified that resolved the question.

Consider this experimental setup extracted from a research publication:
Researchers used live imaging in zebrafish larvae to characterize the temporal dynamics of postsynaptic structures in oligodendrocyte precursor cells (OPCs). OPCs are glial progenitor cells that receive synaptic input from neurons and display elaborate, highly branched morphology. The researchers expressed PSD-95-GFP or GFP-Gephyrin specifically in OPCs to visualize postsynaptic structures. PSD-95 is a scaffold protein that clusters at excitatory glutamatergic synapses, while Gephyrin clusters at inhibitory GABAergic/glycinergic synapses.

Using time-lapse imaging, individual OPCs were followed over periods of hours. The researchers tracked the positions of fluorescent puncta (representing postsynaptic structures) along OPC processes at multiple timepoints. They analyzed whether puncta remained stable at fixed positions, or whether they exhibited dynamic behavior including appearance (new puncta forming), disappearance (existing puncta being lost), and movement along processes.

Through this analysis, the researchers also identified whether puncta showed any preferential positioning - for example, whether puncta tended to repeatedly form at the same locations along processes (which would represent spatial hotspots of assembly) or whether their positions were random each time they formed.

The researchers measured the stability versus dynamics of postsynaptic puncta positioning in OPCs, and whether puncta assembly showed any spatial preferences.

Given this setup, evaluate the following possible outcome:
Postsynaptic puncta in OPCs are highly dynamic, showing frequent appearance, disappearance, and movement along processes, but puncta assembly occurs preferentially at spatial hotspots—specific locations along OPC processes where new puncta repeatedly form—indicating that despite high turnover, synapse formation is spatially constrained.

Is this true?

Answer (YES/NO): YES